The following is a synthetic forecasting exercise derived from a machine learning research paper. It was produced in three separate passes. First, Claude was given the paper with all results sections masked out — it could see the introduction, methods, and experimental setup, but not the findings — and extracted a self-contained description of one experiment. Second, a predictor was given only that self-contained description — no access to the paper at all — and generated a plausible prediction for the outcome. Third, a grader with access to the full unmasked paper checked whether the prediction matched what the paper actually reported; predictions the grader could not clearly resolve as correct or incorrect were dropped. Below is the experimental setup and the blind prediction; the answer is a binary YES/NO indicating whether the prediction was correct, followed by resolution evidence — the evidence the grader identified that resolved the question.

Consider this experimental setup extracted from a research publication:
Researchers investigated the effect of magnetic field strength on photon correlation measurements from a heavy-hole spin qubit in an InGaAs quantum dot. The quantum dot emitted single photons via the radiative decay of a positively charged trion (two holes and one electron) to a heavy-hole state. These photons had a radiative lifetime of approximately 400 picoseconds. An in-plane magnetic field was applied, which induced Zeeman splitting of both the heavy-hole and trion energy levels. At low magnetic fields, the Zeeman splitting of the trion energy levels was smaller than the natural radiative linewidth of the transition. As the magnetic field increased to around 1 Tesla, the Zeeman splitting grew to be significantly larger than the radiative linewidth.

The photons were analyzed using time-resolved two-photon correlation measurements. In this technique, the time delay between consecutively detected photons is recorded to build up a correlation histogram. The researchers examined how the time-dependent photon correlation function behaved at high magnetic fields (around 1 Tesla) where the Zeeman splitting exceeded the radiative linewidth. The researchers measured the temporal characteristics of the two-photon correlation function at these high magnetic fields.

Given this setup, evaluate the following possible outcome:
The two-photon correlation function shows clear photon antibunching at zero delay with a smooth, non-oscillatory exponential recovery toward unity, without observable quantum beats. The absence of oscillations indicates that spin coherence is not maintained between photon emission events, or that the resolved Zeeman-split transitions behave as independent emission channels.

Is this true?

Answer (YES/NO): NO